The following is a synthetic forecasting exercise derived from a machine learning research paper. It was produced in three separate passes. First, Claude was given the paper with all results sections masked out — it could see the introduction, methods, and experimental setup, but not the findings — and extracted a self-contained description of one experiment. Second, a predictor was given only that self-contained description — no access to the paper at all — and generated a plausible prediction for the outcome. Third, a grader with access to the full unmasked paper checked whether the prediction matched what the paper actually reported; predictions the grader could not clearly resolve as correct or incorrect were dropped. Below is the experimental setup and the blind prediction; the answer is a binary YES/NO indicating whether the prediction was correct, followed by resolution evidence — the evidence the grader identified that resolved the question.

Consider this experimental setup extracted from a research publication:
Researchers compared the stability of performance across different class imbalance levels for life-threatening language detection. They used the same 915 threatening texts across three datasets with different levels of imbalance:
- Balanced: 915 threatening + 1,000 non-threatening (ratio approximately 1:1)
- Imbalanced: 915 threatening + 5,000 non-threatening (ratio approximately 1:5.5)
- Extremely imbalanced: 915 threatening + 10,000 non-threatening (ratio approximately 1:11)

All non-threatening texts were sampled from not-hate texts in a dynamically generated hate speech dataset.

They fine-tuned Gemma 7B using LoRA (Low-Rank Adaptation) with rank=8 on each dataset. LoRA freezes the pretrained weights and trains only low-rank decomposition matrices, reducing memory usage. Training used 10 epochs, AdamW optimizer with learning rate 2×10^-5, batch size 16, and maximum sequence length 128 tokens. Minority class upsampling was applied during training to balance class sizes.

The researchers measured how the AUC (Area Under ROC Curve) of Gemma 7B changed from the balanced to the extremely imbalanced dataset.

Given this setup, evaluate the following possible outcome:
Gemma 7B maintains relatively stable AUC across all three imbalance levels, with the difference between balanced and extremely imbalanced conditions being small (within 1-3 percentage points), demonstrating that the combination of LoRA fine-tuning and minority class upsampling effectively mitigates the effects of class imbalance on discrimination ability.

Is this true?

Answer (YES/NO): NO